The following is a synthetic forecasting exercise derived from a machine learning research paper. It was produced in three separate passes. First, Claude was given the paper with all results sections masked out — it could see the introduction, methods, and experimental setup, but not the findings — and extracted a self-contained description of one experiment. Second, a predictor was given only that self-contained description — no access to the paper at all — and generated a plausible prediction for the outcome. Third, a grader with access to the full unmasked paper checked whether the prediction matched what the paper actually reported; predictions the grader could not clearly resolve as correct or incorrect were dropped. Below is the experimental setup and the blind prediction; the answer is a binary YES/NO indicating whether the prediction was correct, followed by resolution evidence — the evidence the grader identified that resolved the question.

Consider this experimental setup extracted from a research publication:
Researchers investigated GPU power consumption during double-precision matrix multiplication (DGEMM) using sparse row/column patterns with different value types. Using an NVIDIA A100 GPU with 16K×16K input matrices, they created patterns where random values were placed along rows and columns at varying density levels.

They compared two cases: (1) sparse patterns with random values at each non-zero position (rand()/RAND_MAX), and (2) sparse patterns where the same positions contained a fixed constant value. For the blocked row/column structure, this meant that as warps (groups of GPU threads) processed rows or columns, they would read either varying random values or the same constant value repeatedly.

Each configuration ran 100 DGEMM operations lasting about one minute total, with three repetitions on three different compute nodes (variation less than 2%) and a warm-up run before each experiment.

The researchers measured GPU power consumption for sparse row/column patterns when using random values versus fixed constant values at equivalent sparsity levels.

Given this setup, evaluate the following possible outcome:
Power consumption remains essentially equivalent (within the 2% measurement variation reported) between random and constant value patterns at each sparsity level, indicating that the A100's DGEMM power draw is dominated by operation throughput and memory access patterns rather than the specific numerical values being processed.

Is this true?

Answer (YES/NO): NO